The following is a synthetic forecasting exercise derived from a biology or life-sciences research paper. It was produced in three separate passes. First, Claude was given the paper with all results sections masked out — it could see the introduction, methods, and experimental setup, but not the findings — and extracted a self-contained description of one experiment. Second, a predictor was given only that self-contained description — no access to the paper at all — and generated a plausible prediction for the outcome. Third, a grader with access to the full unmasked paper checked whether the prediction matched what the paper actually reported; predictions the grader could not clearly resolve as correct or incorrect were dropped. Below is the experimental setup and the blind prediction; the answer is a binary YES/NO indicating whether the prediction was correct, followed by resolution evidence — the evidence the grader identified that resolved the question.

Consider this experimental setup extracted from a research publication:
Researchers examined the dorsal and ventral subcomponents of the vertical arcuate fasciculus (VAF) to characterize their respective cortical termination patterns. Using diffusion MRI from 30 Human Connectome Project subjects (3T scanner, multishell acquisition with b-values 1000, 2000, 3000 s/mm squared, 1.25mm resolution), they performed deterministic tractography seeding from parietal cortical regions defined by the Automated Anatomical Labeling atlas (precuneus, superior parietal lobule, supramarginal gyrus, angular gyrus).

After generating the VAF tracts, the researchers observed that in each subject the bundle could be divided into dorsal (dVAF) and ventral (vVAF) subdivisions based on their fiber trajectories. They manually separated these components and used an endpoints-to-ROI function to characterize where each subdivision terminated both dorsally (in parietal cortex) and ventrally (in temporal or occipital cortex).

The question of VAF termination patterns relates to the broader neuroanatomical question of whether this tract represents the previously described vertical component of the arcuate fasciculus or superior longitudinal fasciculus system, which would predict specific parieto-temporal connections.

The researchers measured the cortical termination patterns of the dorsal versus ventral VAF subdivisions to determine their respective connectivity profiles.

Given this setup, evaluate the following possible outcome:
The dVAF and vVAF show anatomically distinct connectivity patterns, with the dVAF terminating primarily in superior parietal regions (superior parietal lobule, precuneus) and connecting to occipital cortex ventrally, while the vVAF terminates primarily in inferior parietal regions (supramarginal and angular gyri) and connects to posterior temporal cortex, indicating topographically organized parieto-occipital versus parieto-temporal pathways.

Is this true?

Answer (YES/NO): NO